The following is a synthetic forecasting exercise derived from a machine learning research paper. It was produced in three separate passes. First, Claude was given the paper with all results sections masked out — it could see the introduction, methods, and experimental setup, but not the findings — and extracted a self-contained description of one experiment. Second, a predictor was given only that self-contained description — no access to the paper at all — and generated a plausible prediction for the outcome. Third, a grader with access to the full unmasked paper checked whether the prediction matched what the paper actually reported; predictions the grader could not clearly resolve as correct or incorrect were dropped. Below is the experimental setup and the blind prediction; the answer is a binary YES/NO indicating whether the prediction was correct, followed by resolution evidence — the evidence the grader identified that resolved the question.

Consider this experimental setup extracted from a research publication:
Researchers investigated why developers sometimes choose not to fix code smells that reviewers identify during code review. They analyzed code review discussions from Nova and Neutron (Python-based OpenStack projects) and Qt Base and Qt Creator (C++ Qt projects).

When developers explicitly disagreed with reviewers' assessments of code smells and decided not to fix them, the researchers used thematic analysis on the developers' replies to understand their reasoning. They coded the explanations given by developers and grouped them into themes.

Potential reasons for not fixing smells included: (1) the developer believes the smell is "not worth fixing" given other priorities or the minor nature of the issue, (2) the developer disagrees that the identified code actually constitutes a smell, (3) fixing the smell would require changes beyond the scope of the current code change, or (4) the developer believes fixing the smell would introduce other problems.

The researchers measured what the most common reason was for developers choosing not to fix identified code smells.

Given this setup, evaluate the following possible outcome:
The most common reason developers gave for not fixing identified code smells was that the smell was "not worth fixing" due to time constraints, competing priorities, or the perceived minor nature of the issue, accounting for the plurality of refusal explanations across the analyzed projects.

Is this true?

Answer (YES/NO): YES